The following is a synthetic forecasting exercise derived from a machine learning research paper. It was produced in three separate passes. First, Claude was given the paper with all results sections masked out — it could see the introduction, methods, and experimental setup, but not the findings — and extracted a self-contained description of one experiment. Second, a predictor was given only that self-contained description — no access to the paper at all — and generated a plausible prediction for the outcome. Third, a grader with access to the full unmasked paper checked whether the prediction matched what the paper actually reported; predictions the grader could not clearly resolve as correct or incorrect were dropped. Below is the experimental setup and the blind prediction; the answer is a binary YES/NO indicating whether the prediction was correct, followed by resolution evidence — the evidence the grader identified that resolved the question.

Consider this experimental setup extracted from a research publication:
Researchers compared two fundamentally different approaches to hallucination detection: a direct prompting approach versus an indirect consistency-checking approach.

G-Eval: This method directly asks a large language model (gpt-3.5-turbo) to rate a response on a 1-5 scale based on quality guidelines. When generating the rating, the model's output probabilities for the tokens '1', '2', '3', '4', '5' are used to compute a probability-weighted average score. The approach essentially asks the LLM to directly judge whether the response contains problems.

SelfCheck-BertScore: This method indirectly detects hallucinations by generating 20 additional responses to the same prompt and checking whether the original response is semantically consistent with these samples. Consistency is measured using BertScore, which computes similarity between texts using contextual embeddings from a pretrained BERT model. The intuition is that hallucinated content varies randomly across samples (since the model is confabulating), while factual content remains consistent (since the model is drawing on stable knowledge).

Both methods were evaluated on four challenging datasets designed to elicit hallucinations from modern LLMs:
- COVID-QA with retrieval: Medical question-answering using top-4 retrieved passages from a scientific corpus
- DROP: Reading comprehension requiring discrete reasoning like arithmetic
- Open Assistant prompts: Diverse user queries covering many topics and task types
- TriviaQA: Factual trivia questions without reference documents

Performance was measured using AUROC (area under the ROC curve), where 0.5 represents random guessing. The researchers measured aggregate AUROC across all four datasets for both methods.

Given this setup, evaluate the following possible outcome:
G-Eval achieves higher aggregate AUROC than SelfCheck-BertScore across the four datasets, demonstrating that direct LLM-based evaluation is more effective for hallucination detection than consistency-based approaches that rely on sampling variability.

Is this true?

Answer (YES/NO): NO